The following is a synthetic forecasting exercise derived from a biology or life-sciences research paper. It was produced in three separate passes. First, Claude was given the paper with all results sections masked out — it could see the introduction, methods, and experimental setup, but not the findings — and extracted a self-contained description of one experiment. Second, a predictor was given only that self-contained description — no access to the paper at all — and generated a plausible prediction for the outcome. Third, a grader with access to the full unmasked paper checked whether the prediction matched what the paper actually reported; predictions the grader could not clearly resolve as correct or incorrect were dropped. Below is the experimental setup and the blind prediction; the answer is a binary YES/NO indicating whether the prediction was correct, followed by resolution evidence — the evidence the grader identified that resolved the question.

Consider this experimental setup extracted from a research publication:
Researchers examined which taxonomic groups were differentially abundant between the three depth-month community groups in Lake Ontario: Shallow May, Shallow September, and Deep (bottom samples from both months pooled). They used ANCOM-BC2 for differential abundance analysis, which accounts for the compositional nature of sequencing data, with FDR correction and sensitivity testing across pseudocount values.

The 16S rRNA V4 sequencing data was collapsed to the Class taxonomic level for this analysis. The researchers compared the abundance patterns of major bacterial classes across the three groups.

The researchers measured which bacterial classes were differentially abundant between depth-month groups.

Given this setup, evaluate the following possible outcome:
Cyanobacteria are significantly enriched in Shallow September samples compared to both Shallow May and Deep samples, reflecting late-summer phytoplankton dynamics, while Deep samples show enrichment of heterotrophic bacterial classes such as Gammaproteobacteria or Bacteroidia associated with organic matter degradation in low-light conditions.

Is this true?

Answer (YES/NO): NO